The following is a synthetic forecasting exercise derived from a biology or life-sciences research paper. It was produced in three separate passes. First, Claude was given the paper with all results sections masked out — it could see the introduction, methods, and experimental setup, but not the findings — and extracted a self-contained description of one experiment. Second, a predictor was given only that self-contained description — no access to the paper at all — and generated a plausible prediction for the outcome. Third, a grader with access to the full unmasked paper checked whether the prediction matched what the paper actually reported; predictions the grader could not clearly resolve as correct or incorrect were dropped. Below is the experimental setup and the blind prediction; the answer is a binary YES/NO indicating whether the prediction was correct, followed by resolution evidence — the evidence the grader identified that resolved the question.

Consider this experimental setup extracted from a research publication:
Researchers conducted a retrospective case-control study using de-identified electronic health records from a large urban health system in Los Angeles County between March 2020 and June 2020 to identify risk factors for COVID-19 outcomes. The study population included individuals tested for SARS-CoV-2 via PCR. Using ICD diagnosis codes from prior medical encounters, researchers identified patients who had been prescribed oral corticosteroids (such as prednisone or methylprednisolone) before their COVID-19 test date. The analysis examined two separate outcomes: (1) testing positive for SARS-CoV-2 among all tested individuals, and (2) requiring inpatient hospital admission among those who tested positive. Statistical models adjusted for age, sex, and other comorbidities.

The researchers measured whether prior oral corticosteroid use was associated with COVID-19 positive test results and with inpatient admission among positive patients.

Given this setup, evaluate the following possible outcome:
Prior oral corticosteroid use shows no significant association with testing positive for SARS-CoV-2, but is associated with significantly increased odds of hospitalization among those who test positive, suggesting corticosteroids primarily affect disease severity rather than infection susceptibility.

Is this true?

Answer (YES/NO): NO